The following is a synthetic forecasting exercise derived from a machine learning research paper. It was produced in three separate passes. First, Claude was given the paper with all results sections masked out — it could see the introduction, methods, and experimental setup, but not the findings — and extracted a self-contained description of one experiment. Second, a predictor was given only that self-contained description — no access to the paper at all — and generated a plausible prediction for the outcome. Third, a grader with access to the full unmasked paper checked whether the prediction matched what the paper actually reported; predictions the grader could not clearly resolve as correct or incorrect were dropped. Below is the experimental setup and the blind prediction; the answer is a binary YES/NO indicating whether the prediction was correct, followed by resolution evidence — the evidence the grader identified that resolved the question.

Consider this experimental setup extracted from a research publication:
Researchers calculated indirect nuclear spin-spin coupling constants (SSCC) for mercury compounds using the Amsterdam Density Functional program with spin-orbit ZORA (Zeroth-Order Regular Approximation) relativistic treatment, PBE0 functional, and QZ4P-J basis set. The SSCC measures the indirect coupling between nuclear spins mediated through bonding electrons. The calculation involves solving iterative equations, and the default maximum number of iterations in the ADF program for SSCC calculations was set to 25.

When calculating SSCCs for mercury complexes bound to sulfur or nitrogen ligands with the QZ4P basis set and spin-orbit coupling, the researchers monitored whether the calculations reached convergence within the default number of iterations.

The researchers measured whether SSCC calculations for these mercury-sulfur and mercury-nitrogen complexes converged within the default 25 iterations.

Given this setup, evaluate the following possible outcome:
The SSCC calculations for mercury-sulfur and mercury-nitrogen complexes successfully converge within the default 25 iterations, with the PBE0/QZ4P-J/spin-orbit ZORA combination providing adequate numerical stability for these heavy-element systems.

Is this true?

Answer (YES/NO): NO